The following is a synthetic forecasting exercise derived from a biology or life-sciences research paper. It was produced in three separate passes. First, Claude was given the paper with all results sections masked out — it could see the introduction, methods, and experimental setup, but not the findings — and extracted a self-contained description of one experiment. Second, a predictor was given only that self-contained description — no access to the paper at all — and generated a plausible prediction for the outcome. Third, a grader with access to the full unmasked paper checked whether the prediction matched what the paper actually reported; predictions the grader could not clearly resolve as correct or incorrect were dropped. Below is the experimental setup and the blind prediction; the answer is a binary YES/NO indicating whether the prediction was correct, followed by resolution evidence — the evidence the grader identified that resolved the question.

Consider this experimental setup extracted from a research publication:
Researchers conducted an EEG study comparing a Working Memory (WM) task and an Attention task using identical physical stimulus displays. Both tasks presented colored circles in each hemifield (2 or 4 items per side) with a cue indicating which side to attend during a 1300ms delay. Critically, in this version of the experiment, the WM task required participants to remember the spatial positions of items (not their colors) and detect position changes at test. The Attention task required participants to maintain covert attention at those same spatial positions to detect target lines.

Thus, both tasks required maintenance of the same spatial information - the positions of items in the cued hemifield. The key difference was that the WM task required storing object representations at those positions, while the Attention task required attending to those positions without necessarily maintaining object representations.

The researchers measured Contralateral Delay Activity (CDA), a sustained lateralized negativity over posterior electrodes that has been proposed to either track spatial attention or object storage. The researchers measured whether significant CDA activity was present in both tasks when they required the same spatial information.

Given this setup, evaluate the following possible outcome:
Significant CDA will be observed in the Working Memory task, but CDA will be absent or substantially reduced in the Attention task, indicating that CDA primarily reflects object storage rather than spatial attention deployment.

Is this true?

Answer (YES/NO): YES